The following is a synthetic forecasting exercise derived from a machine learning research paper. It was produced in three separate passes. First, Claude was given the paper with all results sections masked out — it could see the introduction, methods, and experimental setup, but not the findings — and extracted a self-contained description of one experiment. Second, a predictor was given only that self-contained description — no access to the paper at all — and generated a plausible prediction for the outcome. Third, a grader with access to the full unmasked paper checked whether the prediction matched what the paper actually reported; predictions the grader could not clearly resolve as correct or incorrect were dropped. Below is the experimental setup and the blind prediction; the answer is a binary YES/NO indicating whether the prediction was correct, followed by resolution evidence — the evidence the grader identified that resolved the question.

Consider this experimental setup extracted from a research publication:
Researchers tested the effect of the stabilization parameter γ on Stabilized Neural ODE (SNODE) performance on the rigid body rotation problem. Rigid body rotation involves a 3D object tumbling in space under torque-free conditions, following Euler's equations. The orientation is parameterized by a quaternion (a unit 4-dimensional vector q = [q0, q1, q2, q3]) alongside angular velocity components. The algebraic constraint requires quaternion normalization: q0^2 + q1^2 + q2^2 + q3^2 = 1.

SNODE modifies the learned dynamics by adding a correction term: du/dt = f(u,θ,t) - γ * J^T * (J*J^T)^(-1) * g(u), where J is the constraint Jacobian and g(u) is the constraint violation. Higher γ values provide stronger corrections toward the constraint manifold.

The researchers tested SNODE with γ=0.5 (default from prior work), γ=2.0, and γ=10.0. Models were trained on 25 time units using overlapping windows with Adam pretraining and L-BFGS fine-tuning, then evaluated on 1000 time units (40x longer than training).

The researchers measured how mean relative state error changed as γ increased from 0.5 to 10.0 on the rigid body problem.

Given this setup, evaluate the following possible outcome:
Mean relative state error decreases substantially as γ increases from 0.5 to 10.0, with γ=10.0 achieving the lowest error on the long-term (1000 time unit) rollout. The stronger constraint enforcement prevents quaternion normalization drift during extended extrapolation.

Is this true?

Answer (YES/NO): YES